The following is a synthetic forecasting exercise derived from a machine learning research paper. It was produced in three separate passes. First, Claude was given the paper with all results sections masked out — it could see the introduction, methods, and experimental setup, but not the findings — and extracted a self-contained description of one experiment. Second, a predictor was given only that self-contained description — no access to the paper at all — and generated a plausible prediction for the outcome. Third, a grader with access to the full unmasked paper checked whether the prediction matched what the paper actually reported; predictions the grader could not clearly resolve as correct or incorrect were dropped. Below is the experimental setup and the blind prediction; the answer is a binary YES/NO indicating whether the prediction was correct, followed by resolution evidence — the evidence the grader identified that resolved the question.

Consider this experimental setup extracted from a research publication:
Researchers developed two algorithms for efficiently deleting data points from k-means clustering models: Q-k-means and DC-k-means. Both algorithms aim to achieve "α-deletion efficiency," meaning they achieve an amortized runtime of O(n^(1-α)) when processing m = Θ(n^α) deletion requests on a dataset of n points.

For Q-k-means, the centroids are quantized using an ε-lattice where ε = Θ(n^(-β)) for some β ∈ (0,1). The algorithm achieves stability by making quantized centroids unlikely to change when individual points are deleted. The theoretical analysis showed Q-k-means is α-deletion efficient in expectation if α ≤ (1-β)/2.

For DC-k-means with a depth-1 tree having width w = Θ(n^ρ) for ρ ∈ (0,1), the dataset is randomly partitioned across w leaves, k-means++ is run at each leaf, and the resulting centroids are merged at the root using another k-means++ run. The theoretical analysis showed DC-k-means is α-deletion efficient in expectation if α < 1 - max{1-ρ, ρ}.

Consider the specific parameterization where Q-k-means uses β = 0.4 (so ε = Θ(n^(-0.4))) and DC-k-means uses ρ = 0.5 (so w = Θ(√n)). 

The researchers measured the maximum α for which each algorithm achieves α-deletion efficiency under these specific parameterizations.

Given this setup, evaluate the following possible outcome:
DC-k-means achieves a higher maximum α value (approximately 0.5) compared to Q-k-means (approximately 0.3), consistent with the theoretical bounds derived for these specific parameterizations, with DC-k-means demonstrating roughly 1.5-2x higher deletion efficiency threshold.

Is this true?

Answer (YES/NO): YES